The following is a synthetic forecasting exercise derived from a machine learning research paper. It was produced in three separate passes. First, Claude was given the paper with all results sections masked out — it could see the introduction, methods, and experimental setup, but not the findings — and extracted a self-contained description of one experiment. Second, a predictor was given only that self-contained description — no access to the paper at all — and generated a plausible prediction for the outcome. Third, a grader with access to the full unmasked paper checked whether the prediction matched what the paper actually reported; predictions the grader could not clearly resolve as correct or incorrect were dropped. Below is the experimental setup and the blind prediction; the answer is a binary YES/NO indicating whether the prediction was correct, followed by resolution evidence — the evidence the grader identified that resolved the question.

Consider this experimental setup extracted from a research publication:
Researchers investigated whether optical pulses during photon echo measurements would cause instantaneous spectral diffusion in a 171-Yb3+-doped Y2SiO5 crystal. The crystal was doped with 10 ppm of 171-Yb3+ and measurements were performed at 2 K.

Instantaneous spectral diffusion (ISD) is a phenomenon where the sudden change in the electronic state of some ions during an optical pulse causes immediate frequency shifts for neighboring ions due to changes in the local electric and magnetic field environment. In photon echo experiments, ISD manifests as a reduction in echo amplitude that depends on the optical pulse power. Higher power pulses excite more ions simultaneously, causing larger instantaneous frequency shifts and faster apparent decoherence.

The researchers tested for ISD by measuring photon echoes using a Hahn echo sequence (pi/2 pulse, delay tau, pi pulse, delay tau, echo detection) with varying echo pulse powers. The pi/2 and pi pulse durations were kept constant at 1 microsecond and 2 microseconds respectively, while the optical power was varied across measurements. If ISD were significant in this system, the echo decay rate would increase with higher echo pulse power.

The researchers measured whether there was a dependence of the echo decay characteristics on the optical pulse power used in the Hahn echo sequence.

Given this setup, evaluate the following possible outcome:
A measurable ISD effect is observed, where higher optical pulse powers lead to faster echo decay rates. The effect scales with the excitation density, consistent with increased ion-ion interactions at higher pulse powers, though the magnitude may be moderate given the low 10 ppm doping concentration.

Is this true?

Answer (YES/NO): NO